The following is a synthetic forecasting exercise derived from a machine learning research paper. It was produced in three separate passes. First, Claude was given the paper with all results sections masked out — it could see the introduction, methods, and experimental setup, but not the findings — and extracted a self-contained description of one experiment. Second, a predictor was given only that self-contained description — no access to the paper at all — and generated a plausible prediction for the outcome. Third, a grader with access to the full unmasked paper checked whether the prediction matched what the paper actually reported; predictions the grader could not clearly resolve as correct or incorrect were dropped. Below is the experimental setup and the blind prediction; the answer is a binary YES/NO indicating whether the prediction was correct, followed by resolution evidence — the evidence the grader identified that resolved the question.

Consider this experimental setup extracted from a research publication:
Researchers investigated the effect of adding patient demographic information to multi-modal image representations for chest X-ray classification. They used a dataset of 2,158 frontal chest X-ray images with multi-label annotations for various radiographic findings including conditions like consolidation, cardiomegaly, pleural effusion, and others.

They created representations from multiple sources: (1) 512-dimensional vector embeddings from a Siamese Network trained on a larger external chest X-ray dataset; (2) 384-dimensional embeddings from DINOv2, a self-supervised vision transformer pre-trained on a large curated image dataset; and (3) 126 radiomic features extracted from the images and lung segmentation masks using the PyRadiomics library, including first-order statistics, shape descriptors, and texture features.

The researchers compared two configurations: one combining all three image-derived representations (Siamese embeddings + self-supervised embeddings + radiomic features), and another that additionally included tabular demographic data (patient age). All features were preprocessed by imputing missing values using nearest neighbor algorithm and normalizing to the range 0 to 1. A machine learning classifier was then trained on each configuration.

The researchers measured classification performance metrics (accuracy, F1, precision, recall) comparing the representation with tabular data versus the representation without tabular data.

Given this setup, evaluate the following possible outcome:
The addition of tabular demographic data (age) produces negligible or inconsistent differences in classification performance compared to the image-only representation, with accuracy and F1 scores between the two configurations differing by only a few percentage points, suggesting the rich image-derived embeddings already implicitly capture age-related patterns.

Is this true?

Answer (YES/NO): YES